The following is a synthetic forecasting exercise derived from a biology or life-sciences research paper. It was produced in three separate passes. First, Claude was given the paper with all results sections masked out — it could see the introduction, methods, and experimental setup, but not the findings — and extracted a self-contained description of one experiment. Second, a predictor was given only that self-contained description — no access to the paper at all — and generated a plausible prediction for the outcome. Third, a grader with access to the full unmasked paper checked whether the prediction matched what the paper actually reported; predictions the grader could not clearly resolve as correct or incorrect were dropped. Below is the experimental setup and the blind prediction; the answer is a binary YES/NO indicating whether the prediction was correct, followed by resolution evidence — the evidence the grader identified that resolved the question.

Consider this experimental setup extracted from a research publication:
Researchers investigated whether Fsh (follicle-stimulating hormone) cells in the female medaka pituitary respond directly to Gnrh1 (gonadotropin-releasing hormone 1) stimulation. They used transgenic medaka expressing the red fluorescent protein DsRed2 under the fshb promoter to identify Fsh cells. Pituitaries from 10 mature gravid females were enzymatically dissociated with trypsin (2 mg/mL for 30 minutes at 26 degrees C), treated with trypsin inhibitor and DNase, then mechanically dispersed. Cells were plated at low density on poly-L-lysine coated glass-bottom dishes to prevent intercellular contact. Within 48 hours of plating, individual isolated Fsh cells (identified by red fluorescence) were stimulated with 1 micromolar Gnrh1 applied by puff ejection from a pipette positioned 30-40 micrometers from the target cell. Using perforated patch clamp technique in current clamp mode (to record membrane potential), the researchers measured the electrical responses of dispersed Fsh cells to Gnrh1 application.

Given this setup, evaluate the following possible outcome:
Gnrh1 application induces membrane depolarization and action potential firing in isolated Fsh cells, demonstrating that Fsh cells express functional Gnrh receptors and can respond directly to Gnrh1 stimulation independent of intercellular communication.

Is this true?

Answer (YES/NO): NO